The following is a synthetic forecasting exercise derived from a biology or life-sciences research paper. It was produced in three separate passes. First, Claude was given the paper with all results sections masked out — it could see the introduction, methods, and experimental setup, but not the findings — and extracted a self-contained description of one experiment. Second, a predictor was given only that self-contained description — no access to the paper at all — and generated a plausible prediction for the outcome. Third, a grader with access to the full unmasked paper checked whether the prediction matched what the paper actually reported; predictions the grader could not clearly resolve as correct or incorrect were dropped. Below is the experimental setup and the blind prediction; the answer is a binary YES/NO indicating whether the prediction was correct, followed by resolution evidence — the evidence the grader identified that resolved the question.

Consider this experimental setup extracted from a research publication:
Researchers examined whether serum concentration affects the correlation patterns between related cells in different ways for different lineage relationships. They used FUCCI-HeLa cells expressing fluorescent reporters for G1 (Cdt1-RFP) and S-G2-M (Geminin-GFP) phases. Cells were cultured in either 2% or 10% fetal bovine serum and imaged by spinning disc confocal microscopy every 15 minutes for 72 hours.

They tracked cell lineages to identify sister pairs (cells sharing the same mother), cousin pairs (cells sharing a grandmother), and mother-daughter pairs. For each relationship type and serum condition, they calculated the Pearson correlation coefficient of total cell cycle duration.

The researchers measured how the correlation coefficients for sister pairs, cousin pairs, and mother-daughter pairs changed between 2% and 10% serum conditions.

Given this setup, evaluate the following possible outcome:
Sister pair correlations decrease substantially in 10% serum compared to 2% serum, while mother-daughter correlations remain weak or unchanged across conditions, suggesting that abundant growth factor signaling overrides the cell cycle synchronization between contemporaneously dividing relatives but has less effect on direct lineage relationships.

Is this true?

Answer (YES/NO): NO